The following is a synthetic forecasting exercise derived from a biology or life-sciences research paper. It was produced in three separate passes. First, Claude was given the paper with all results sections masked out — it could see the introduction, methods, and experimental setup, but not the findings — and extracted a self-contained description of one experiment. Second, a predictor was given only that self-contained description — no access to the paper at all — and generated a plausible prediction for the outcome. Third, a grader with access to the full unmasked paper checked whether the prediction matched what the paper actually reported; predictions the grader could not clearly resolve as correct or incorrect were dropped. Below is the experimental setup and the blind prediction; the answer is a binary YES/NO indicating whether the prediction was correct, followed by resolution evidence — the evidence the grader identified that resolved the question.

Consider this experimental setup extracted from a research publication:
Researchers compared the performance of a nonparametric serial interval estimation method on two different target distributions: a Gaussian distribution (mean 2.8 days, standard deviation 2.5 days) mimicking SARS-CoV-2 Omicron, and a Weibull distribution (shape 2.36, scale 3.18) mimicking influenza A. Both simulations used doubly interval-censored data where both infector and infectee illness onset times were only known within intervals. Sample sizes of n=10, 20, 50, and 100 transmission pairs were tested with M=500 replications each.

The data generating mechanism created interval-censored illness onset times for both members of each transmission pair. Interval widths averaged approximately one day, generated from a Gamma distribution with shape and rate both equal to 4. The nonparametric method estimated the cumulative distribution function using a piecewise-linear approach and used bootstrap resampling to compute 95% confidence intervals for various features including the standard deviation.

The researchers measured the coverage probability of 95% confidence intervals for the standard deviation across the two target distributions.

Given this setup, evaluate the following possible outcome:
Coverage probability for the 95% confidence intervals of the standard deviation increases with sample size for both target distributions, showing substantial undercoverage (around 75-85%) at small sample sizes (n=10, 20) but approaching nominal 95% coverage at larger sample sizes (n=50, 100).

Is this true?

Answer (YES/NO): NO